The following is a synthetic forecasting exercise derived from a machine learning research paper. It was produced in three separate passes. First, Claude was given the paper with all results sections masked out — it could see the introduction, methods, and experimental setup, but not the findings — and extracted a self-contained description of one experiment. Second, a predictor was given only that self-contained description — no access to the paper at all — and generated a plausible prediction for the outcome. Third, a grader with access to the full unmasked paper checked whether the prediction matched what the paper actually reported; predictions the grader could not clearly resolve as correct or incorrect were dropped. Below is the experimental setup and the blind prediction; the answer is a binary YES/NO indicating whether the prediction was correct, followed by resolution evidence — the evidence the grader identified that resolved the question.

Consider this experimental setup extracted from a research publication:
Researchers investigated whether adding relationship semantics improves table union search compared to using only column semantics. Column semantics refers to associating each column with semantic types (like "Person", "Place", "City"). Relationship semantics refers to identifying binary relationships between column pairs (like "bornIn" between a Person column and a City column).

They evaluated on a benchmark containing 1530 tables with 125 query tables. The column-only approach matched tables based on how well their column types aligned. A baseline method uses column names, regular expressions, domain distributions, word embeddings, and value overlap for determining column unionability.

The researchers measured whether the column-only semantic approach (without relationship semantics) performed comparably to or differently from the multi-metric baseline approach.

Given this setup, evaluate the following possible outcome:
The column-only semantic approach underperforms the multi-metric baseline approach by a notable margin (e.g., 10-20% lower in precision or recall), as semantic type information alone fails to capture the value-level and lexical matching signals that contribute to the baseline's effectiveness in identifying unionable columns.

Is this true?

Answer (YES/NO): NO